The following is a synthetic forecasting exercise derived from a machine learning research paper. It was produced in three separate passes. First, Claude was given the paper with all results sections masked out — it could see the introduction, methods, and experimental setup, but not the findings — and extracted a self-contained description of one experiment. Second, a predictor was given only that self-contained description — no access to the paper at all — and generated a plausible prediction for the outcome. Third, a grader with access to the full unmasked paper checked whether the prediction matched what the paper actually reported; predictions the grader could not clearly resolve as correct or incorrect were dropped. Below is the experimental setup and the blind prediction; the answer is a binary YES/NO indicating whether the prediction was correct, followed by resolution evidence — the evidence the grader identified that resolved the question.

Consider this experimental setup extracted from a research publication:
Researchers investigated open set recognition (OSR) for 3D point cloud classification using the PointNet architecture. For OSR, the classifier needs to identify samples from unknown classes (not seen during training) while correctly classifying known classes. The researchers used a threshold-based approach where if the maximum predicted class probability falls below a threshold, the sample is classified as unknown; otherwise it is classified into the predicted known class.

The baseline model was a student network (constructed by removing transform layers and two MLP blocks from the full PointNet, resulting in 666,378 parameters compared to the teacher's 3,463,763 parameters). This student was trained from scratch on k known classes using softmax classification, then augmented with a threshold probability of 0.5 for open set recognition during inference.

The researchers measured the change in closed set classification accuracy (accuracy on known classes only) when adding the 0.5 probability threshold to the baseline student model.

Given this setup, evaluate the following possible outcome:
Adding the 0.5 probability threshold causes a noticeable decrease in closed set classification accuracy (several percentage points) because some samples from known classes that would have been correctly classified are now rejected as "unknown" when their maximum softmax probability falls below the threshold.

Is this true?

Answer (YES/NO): NO